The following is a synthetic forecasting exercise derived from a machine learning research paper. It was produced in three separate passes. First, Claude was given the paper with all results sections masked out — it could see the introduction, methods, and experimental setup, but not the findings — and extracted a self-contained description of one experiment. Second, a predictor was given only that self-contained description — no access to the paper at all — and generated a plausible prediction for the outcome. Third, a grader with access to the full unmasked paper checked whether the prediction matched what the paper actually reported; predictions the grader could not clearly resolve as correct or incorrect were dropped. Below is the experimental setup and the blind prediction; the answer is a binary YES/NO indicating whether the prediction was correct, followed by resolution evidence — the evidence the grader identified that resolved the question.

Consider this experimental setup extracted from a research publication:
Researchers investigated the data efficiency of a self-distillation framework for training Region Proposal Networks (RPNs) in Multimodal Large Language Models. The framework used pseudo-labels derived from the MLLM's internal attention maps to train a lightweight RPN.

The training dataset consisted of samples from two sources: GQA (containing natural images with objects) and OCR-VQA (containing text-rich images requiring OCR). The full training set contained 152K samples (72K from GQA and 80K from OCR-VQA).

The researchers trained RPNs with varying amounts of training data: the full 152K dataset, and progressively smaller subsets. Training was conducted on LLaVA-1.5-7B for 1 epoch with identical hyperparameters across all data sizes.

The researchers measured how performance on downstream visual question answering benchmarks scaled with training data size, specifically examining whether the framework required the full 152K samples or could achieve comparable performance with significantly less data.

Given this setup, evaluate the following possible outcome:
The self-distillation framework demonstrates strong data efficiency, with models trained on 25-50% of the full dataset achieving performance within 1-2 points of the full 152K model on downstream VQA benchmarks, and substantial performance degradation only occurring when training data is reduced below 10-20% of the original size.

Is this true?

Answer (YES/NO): NO